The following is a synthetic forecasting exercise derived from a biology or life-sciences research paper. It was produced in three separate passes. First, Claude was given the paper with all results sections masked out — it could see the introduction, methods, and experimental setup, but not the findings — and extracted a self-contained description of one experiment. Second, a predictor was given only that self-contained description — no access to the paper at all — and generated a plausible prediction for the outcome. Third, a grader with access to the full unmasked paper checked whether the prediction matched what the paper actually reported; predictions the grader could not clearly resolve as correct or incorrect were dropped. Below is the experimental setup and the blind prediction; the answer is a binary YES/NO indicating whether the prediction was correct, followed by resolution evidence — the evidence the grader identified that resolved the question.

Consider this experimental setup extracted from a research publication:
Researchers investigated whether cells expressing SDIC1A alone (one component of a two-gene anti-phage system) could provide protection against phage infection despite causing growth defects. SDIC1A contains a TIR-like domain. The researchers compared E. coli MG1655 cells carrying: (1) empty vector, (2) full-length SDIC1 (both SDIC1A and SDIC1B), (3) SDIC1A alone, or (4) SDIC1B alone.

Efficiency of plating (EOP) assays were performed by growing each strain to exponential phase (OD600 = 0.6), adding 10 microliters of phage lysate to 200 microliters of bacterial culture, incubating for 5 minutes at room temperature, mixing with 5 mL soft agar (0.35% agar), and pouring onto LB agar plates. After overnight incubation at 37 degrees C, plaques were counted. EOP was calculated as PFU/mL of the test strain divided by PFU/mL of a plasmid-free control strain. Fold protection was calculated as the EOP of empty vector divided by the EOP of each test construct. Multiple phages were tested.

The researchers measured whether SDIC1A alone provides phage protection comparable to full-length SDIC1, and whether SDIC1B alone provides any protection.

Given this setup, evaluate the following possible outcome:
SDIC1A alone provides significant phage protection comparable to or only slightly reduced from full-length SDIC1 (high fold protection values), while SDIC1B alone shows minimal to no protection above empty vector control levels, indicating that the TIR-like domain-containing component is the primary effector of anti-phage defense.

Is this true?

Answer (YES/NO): YES